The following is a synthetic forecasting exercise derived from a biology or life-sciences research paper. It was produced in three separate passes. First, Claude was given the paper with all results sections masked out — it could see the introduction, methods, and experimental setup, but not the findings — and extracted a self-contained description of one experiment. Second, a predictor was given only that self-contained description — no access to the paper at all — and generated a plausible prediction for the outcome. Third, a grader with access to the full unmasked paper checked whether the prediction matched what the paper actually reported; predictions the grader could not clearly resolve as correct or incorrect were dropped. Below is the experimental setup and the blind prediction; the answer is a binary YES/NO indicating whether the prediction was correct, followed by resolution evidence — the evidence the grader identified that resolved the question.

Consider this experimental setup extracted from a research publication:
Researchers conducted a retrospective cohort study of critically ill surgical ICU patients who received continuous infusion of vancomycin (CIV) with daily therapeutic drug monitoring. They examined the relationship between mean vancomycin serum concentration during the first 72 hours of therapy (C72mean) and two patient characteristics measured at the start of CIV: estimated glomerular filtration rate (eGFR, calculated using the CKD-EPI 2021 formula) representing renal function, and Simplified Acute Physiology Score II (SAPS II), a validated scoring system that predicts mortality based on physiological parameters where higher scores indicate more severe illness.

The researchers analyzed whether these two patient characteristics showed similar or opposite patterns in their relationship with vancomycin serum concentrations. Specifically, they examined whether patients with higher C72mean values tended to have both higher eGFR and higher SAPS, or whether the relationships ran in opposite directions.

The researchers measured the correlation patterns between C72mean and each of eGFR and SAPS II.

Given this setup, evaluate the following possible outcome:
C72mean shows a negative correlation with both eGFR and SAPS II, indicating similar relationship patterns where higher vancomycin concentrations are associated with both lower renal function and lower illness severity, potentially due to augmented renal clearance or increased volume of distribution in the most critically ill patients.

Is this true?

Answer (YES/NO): NO